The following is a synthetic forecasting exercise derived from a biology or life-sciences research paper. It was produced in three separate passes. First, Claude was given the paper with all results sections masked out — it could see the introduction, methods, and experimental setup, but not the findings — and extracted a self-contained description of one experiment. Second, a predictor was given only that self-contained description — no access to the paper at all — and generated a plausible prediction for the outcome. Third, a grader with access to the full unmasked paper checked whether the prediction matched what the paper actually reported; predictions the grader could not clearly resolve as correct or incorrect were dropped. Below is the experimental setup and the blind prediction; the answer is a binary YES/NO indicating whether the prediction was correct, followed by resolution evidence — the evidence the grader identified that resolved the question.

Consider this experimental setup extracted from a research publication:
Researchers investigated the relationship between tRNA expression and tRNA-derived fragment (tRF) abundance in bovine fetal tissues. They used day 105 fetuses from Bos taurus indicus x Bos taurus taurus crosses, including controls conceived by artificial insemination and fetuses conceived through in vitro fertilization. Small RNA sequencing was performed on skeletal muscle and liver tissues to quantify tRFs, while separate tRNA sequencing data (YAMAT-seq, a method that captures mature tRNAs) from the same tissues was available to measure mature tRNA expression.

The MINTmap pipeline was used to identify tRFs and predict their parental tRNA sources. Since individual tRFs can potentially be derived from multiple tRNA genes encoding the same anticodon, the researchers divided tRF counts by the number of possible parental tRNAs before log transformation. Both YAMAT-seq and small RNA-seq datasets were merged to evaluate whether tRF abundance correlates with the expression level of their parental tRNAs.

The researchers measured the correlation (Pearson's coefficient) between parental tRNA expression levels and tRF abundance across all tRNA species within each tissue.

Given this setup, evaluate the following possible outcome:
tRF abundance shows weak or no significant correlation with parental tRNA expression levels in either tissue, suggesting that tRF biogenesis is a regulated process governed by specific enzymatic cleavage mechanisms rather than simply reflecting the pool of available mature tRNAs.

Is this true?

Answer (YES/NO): NO